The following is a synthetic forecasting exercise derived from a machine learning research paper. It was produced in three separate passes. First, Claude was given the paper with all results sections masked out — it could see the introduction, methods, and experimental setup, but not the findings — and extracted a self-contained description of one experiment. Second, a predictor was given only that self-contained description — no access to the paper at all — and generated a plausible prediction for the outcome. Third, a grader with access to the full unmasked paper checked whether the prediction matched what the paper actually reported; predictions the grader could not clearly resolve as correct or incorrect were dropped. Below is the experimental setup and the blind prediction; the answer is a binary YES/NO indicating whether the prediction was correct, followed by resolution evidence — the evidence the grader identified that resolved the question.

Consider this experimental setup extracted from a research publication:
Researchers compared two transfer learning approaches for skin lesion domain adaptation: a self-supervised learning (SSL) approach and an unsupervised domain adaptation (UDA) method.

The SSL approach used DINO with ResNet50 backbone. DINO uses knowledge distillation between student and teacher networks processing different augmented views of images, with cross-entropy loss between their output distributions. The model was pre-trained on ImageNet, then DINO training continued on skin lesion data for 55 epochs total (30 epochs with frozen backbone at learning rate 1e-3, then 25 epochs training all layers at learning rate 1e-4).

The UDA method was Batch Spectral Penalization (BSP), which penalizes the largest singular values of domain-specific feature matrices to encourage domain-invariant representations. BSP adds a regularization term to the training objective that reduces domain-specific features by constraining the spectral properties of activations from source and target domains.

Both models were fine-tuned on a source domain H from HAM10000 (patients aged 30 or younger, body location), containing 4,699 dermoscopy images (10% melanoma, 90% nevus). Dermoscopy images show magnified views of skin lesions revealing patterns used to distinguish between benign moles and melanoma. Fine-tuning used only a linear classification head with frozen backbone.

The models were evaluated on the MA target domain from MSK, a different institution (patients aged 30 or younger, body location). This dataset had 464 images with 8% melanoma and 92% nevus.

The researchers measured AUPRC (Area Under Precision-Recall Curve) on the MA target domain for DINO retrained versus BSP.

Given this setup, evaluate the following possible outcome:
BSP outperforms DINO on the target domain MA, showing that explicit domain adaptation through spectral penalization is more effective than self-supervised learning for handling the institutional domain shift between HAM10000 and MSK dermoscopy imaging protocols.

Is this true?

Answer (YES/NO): NO